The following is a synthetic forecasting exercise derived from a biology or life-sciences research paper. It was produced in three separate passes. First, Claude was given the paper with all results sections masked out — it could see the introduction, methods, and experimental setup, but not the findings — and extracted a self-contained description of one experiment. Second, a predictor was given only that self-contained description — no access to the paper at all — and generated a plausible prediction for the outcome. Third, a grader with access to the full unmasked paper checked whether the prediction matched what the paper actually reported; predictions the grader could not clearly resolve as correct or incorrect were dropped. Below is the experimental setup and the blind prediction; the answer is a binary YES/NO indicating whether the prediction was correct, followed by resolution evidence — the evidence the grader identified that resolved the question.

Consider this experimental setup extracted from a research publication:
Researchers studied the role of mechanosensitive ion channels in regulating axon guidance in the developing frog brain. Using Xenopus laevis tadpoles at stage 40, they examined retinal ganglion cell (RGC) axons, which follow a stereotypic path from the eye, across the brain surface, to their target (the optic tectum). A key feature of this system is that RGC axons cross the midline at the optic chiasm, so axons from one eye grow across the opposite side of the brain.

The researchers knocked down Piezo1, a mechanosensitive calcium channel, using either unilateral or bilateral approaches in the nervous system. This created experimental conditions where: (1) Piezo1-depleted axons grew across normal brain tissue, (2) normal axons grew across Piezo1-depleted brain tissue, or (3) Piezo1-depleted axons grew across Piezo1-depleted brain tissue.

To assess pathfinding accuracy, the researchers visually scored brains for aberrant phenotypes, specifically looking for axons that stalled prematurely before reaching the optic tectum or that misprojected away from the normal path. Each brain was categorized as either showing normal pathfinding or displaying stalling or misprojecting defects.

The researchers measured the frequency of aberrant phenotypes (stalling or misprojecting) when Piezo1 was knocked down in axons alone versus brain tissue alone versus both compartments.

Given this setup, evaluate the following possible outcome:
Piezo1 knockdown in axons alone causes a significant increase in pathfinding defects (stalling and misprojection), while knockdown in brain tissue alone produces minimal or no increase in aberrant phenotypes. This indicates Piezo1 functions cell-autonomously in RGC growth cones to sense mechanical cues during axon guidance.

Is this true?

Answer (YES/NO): NO